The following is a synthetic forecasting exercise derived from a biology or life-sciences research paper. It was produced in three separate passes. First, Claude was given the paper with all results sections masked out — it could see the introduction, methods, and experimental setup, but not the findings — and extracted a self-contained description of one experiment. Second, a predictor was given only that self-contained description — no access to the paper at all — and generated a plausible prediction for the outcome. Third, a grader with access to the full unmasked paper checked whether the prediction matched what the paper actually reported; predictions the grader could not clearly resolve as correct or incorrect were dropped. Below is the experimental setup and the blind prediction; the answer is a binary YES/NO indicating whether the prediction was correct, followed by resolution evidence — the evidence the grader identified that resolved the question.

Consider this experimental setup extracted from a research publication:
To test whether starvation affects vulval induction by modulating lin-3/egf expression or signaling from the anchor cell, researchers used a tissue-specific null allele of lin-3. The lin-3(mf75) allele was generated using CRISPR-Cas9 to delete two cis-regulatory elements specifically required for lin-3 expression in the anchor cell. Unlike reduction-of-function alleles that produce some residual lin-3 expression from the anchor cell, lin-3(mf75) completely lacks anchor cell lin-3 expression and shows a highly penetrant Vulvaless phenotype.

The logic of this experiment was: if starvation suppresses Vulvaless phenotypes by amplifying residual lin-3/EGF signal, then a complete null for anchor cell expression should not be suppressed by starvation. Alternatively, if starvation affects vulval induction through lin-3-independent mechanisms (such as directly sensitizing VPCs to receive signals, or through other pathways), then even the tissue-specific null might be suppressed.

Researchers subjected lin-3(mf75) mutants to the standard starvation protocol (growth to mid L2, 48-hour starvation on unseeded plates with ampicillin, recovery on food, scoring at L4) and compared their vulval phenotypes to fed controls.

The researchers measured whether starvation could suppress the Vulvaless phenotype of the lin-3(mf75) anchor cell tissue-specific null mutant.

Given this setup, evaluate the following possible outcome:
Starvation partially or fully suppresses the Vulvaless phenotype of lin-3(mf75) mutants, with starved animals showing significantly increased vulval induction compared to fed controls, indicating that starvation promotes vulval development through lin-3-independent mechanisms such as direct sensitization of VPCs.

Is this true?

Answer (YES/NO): NO